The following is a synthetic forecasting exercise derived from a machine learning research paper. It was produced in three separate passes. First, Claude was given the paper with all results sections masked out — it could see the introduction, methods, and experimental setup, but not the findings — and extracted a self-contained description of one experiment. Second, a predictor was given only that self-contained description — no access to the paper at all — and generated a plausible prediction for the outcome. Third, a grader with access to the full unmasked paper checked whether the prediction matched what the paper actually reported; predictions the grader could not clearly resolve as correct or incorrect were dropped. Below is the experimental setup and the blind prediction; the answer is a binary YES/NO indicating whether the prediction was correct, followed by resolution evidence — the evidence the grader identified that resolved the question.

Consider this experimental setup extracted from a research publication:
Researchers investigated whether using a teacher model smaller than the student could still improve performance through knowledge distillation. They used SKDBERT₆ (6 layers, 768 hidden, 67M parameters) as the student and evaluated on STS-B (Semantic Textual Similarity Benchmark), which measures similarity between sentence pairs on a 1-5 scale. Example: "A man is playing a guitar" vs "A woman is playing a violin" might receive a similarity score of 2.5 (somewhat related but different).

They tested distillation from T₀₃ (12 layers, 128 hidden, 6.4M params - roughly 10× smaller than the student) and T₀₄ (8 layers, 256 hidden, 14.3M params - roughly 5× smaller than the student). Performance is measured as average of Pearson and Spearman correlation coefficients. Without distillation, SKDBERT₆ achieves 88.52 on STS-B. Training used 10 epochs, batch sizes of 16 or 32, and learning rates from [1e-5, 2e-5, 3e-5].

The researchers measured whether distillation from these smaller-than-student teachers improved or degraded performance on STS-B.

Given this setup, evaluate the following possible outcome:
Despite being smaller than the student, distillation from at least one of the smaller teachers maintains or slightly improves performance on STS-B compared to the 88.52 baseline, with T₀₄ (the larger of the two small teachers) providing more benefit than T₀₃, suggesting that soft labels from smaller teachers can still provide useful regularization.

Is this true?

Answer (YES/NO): YES